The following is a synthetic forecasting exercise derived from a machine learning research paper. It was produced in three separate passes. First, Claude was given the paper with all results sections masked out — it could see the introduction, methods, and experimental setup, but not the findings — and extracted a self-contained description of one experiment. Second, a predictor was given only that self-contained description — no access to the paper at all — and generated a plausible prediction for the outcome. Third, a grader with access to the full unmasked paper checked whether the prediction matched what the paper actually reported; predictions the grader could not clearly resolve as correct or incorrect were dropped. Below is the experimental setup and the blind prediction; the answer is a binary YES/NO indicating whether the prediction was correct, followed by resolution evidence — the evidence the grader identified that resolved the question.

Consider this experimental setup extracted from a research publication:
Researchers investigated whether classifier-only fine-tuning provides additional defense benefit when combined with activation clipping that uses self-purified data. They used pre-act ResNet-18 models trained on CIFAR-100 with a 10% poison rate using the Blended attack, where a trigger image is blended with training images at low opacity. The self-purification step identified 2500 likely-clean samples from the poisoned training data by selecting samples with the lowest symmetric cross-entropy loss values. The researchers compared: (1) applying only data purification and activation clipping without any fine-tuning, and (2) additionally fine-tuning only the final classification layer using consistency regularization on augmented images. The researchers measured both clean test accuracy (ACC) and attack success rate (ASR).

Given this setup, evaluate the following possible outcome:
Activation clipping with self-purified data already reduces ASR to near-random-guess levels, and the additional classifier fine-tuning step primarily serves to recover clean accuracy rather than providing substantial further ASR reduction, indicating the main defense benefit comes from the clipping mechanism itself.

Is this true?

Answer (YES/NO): NO